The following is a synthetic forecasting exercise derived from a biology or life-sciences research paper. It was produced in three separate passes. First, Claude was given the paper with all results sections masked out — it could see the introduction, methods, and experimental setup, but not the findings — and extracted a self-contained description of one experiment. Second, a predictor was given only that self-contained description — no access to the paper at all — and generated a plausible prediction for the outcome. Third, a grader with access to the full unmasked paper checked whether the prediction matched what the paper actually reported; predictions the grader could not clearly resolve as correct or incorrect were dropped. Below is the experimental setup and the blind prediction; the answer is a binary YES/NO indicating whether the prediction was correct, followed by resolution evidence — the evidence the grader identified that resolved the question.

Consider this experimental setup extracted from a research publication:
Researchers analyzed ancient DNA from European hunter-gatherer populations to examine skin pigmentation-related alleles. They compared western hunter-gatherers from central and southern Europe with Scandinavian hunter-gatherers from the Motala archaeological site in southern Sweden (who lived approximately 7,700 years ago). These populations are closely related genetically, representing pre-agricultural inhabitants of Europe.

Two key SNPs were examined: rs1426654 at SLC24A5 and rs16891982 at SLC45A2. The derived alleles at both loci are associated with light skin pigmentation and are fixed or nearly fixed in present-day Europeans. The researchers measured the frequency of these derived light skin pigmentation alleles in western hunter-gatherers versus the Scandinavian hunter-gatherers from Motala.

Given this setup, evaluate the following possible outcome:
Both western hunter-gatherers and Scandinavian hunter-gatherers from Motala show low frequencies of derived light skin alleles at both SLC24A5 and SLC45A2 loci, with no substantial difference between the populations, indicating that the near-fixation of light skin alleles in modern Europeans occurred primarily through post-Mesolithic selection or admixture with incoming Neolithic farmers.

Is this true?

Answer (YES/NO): NO